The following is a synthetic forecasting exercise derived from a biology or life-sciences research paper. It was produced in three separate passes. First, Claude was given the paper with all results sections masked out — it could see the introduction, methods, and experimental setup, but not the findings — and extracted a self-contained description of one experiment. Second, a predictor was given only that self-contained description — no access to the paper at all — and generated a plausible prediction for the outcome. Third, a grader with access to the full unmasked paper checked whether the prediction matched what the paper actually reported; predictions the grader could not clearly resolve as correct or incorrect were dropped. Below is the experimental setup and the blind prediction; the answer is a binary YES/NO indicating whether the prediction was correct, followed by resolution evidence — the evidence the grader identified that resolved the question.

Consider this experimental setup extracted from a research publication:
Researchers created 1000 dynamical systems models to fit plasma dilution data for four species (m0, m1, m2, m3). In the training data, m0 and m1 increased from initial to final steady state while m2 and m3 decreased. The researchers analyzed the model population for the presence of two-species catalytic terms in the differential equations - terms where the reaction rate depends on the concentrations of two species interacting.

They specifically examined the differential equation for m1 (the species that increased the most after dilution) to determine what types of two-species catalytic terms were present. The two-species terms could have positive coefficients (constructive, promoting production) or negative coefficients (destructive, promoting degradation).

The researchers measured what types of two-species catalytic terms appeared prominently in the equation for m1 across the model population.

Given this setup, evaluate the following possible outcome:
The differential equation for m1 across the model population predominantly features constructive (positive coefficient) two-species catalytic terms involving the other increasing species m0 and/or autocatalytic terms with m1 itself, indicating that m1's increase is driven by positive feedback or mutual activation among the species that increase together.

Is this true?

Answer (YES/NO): NO